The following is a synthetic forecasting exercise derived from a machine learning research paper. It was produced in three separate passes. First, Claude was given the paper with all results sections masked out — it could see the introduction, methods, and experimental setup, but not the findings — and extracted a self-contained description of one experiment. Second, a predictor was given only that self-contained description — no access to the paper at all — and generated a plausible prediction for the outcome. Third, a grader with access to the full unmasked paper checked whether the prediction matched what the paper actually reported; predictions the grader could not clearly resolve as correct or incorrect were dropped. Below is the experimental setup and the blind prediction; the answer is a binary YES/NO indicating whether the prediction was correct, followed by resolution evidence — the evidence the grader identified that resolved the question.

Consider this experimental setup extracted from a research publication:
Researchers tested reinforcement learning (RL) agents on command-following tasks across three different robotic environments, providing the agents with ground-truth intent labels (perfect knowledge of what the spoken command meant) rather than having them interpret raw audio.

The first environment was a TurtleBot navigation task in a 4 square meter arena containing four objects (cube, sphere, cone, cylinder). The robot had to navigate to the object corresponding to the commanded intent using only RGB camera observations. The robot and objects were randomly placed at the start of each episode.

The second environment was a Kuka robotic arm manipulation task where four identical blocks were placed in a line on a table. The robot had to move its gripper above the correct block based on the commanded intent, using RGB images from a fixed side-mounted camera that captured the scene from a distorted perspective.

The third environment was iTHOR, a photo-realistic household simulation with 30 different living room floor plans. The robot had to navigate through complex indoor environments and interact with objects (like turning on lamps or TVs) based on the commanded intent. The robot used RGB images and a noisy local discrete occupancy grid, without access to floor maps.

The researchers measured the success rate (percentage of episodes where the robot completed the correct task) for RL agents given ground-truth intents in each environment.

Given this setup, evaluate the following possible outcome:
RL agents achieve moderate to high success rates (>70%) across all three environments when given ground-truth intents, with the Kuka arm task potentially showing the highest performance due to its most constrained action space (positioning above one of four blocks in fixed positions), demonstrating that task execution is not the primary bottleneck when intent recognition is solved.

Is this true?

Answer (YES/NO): YES